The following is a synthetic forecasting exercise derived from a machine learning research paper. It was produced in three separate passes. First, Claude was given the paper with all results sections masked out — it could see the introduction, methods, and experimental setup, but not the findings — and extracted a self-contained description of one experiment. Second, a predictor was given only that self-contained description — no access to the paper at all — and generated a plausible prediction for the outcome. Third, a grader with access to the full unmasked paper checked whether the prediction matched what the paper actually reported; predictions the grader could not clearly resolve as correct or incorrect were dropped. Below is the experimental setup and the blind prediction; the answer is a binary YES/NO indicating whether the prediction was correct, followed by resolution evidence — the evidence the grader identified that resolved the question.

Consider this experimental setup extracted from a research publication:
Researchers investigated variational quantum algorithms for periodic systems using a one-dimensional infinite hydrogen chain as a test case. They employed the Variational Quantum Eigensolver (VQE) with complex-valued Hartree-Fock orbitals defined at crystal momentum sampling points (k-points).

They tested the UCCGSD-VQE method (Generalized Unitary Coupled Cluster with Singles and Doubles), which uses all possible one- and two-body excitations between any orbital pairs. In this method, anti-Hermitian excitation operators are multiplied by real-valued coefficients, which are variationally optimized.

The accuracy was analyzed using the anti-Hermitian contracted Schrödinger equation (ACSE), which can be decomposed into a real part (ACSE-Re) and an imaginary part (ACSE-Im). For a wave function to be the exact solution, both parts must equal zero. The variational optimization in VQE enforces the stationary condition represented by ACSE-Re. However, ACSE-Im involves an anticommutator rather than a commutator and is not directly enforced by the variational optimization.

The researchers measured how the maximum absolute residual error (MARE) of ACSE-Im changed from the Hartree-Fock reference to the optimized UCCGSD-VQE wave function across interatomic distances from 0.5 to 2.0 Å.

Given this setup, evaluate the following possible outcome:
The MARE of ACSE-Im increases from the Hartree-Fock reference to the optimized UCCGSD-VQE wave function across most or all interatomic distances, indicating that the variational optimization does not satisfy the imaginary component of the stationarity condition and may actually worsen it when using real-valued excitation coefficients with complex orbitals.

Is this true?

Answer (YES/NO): NO